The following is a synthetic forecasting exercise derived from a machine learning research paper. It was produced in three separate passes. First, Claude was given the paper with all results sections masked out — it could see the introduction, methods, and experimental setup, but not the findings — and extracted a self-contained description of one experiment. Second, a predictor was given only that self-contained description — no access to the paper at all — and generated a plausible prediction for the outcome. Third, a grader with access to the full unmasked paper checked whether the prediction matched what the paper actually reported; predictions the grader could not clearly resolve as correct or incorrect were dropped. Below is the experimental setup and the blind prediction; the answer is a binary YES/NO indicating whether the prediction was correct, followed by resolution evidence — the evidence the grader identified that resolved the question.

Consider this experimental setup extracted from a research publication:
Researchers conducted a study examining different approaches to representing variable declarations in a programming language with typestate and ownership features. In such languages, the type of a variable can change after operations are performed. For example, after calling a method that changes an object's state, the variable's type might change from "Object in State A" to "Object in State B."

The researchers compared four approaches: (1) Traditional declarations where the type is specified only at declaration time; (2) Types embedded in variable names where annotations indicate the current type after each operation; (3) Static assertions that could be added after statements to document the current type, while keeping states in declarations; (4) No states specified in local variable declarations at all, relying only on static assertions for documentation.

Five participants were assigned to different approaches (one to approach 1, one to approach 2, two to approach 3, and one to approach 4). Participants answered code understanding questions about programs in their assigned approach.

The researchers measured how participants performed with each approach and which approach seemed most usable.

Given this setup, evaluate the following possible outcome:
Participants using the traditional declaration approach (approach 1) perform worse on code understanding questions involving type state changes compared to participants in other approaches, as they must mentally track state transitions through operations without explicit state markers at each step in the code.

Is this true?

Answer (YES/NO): NO